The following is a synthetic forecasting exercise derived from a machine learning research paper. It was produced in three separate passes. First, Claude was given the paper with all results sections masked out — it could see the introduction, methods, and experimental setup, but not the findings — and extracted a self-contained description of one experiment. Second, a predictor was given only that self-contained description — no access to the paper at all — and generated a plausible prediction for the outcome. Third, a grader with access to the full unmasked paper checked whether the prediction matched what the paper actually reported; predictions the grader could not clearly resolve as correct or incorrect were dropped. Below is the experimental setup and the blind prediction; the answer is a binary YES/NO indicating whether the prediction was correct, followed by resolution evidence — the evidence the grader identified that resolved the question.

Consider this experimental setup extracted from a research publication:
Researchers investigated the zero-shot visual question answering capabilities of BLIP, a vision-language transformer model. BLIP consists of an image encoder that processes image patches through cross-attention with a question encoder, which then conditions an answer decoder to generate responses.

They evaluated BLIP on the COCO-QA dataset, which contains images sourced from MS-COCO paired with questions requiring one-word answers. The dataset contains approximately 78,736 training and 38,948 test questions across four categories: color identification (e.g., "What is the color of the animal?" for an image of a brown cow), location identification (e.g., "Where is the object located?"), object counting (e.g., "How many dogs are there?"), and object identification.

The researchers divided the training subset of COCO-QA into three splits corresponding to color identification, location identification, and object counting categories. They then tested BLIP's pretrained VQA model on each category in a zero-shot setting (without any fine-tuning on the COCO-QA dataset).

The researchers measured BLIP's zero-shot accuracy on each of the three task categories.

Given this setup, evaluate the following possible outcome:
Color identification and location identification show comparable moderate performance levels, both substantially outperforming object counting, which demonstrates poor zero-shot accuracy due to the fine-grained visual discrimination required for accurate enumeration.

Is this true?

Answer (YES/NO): NO